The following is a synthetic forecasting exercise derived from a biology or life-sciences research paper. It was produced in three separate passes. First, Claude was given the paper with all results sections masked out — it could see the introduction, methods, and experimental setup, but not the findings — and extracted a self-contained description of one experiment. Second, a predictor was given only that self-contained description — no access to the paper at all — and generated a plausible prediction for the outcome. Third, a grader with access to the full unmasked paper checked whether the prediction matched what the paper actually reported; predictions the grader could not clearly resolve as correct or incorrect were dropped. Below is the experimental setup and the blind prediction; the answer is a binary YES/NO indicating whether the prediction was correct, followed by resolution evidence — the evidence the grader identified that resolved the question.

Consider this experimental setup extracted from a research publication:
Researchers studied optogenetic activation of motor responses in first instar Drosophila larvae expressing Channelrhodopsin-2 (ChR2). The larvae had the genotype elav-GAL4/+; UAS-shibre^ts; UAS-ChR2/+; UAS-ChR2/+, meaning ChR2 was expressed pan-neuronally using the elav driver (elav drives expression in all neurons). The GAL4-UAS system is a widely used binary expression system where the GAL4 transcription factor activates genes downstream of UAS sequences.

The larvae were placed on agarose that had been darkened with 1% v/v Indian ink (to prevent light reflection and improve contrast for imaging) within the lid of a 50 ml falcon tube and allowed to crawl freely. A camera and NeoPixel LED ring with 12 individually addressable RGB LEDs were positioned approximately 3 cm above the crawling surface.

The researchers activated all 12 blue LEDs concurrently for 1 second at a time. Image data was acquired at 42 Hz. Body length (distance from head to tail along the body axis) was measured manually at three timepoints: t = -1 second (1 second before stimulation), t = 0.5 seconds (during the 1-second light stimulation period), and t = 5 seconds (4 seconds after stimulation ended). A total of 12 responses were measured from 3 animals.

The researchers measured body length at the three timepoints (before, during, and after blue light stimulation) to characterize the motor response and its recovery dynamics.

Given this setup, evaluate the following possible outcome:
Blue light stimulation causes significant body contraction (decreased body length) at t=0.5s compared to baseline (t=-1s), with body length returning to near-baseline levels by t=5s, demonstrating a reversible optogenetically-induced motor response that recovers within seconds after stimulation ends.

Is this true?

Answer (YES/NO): YES